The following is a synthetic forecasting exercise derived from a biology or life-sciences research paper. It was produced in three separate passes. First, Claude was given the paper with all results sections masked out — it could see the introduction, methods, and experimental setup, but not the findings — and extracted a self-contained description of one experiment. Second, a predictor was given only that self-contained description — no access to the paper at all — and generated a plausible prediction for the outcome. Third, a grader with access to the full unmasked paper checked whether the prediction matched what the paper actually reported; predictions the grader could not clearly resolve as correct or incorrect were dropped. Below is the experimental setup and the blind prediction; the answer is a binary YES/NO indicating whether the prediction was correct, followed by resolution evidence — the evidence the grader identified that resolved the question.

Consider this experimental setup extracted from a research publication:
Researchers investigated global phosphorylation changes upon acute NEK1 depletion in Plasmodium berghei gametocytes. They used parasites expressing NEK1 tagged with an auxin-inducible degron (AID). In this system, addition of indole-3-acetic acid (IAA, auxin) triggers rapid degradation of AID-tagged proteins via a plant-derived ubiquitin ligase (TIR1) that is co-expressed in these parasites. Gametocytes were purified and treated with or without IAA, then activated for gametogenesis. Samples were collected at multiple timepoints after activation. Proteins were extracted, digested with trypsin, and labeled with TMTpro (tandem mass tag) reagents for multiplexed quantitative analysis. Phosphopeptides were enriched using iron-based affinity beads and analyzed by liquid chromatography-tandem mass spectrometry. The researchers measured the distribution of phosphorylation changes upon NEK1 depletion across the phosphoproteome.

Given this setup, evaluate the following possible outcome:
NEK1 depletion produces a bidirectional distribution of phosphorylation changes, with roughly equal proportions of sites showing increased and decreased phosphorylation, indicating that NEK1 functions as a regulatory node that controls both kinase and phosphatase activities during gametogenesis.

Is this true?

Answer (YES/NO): NO